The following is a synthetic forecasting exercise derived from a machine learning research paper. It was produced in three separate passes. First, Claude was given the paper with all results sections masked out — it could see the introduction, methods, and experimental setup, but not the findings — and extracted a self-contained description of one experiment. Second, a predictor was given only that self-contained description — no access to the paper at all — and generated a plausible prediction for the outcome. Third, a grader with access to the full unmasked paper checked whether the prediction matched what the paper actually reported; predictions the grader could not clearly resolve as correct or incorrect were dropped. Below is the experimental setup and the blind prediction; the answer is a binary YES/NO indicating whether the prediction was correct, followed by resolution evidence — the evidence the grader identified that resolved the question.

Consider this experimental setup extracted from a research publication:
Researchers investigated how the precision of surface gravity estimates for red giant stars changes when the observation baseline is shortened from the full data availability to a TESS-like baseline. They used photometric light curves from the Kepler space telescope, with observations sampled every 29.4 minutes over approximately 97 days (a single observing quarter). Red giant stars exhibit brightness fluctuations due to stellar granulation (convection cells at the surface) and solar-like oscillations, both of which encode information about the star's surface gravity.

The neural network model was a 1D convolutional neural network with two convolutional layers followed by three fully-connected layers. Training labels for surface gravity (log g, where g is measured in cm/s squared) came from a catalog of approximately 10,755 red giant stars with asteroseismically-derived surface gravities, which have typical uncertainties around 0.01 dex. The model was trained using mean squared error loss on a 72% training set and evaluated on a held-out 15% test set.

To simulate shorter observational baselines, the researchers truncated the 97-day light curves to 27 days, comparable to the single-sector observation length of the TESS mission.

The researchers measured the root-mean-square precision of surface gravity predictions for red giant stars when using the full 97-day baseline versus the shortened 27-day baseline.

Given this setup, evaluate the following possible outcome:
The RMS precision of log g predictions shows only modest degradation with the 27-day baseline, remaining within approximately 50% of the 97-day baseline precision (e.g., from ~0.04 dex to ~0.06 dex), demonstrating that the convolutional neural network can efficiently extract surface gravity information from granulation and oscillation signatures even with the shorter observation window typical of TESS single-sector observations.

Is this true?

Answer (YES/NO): NO